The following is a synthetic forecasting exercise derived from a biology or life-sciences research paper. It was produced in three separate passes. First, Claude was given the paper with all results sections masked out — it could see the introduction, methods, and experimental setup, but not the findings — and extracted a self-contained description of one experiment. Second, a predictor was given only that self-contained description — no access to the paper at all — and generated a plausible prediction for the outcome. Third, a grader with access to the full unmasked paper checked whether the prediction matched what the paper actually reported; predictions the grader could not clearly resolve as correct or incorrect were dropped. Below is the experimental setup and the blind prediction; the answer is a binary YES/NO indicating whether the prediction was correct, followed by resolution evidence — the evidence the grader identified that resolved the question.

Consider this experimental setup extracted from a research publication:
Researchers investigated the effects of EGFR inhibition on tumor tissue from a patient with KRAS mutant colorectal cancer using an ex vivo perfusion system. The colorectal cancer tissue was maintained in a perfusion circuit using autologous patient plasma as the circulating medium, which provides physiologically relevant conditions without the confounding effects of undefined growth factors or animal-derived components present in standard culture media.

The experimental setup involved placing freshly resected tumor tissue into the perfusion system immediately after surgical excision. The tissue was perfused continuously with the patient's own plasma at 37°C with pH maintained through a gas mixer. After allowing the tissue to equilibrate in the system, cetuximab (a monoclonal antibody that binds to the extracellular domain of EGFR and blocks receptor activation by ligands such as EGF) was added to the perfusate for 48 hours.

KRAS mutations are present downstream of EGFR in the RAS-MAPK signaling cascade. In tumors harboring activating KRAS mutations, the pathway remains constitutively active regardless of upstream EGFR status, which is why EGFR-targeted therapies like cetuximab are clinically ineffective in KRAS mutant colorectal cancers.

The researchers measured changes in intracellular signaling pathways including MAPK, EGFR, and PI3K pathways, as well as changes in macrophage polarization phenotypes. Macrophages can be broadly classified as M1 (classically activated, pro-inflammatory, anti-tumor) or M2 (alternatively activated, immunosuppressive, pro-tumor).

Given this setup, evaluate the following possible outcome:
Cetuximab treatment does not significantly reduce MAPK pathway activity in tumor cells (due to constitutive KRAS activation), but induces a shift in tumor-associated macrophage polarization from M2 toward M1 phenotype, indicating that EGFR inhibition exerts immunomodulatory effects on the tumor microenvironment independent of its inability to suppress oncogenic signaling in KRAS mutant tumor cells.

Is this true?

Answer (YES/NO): NO